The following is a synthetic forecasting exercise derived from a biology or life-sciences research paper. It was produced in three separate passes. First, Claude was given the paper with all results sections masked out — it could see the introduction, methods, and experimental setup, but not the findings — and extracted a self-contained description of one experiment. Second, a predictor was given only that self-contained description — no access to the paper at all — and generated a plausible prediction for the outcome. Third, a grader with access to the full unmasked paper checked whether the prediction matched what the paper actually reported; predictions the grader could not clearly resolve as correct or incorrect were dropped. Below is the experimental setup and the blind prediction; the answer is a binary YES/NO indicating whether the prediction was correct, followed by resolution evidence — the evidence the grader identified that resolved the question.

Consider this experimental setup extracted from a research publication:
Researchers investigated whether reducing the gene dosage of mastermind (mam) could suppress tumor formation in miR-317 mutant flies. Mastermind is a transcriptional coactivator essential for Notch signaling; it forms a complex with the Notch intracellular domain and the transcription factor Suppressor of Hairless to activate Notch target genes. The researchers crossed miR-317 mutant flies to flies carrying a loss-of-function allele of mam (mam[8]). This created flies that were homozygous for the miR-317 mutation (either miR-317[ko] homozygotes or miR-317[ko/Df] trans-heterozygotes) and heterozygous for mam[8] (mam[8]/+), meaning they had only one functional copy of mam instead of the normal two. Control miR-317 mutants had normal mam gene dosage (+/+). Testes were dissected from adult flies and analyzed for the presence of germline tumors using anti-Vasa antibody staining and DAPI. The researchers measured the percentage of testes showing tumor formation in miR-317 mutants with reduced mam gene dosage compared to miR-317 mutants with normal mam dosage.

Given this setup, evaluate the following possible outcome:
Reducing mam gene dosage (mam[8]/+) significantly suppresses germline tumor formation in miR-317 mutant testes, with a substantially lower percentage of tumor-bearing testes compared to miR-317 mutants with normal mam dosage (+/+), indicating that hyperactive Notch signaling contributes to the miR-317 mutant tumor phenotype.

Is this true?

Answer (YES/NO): NO